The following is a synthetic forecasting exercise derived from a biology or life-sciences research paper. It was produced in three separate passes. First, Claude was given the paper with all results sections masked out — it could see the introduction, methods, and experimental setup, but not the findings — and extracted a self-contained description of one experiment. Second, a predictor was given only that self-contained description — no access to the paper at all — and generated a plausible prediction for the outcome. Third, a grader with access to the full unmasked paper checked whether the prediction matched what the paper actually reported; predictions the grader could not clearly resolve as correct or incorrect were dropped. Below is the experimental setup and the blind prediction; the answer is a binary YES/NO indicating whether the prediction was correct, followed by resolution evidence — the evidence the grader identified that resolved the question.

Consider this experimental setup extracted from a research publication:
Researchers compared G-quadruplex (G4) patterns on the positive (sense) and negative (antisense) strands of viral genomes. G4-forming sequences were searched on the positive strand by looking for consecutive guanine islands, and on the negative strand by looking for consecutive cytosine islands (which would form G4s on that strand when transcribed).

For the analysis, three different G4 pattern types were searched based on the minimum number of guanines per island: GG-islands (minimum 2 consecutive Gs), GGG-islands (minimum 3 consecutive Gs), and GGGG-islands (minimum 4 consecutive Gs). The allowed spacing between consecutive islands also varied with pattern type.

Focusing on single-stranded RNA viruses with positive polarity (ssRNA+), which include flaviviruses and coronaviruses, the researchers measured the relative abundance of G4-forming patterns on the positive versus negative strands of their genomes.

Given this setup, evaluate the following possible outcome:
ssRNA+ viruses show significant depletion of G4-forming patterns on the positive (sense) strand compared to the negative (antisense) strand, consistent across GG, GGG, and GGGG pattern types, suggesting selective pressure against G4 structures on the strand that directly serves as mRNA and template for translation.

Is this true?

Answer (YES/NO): NO